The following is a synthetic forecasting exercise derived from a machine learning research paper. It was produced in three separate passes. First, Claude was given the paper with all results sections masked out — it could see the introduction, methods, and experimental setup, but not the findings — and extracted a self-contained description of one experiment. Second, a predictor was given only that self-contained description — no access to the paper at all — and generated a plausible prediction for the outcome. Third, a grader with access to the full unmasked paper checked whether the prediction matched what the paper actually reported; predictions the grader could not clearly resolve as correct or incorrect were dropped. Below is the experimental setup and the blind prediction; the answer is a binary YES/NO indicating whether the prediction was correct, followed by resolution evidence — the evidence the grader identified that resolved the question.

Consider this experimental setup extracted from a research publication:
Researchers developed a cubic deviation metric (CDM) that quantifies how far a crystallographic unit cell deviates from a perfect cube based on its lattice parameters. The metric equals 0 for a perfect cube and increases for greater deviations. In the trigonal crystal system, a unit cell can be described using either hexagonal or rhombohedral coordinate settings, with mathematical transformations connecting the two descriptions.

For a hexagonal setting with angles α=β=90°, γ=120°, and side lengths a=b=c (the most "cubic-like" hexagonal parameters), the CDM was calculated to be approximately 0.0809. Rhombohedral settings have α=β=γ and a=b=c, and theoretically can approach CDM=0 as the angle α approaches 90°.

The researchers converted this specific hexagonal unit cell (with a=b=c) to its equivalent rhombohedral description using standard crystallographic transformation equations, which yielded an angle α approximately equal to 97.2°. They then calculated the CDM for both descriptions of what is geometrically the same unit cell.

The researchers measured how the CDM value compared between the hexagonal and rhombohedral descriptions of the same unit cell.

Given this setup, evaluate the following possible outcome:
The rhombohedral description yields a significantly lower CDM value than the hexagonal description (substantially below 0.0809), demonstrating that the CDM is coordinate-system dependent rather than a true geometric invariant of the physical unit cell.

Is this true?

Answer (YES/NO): NO